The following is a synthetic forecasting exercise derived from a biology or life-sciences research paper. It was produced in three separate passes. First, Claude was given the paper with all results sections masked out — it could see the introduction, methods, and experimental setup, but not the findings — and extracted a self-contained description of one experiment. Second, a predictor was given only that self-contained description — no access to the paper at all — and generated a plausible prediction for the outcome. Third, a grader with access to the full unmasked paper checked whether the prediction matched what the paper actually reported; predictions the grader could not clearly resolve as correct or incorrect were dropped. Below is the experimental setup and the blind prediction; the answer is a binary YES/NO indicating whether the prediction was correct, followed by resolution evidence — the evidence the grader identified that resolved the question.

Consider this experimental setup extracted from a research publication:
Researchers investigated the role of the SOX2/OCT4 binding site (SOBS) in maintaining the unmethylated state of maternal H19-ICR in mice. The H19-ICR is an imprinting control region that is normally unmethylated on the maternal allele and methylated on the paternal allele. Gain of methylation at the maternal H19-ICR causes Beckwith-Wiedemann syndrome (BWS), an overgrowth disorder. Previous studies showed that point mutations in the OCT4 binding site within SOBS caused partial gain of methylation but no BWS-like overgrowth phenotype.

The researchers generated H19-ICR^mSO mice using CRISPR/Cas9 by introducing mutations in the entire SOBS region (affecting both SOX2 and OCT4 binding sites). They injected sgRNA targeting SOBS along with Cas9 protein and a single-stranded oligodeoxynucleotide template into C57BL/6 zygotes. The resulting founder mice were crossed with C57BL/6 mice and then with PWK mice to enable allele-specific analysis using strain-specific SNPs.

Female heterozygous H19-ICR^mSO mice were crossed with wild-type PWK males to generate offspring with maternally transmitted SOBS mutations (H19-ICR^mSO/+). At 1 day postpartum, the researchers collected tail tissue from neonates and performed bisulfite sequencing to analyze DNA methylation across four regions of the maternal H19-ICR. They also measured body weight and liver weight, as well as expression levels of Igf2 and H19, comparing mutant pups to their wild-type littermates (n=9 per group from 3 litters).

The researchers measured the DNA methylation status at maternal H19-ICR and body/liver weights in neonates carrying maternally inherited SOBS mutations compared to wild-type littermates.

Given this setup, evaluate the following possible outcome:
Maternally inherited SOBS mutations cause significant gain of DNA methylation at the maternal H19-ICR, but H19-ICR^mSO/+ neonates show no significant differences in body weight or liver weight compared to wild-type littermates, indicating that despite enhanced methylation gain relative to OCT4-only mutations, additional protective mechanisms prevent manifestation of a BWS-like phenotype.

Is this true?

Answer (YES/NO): YES